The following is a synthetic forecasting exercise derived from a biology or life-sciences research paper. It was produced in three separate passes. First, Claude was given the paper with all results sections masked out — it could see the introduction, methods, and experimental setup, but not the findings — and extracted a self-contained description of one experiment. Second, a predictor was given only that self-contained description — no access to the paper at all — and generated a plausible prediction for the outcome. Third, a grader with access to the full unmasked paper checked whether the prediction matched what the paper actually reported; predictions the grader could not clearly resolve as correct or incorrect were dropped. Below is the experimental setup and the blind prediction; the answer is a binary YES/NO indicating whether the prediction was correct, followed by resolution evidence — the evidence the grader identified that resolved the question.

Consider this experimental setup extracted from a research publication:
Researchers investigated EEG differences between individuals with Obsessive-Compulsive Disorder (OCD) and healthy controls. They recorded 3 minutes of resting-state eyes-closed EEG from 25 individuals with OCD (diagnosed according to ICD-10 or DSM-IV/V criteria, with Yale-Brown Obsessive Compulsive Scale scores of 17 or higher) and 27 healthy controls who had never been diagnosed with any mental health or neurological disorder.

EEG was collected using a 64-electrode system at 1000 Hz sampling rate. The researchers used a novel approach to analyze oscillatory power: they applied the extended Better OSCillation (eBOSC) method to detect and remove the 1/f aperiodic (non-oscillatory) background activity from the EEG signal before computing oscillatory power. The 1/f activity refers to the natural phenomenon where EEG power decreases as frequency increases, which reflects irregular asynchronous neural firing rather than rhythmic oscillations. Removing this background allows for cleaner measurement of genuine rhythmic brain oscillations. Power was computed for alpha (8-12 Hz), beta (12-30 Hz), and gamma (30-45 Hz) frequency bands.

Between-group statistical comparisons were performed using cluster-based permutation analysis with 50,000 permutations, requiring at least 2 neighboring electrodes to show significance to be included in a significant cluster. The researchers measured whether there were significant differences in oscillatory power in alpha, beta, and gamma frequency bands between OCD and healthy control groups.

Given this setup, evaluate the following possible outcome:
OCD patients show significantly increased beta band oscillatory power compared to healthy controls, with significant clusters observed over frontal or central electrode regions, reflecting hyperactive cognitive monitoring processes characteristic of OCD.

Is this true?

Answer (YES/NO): NO